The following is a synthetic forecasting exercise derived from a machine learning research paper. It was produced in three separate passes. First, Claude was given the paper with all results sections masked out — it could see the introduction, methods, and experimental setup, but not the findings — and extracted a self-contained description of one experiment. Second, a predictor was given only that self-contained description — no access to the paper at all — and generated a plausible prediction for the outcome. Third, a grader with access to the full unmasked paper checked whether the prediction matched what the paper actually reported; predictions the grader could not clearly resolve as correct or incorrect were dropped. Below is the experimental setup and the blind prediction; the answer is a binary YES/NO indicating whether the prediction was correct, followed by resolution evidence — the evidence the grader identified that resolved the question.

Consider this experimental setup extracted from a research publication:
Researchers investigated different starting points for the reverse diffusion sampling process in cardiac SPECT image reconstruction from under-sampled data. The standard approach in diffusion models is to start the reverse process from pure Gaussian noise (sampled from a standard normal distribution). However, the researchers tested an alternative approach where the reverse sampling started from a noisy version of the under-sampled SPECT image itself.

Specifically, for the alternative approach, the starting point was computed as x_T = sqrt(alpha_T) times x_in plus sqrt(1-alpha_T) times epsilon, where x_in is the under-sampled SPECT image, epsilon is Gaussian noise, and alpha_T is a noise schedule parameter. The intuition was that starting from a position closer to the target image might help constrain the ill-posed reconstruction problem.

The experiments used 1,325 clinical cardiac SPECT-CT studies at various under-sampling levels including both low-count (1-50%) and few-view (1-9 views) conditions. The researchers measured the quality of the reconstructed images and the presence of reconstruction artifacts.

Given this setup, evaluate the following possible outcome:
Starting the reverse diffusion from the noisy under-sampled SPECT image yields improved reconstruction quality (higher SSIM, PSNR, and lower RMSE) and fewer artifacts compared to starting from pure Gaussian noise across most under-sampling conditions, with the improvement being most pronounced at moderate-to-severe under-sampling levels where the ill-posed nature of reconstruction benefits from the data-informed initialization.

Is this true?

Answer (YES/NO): NO